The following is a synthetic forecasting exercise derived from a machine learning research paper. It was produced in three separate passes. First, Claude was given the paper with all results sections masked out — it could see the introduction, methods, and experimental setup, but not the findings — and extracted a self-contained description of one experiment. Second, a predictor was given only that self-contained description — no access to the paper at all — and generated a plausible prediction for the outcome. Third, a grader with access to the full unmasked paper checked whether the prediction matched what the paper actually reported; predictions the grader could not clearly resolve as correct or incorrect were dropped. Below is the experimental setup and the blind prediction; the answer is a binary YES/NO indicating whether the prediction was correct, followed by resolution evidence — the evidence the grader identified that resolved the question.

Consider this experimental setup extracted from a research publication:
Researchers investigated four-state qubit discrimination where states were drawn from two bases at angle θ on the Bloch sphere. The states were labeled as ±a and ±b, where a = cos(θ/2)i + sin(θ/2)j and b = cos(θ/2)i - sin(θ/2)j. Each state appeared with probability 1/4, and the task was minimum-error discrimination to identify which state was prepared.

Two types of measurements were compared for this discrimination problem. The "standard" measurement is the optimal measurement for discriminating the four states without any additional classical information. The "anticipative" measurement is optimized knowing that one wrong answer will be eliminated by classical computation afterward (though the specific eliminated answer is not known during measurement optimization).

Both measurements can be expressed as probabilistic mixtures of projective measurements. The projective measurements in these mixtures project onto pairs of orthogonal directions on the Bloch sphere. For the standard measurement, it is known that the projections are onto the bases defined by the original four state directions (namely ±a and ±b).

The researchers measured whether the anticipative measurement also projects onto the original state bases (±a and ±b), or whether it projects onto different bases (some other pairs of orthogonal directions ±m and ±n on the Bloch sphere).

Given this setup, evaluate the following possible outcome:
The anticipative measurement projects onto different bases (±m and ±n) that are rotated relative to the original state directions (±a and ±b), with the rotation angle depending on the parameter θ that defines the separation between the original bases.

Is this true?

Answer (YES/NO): YES